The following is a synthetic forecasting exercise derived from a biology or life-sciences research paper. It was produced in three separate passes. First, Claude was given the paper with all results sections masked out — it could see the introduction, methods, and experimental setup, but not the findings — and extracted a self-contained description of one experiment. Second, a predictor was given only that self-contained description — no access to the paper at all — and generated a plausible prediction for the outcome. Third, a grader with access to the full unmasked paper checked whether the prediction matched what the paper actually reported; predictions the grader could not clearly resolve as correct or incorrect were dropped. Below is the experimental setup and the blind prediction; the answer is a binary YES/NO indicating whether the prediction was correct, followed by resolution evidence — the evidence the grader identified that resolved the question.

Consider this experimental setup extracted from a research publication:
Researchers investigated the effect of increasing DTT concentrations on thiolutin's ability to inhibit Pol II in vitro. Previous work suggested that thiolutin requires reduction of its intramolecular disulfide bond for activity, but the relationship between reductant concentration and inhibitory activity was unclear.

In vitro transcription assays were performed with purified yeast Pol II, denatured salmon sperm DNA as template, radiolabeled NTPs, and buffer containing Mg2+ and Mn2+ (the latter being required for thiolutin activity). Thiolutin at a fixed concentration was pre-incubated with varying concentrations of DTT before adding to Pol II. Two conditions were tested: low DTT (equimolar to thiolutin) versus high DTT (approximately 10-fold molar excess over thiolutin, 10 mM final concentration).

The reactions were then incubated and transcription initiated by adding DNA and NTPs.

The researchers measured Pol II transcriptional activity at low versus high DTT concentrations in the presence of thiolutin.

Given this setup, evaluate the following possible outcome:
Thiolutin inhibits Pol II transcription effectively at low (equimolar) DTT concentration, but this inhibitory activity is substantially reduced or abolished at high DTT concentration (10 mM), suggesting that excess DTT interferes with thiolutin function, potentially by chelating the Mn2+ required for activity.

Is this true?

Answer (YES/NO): NO